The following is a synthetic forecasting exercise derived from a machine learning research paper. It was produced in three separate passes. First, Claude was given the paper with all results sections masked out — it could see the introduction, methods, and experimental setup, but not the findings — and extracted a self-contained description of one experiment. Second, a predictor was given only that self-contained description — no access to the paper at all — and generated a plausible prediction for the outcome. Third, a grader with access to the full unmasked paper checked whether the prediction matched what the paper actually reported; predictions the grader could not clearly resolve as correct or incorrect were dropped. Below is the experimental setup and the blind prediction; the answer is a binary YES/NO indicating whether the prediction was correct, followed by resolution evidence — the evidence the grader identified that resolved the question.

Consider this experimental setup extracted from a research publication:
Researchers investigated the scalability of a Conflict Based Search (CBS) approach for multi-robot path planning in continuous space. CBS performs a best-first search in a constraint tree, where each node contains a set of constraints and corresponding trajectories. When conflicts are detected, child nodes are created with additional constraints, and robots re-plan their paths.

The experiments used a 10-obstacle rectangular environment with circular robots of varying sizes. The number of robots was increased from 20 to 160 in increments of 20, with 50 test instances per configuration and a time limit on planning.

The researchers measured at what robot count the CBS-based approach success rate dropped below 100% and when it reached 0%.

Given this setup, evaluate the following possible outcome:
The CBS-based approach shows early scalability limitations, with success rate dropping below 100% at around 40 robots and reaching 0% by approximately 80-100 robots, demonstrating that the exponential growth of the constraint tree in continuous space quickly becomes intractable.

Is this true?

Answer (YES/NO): NO